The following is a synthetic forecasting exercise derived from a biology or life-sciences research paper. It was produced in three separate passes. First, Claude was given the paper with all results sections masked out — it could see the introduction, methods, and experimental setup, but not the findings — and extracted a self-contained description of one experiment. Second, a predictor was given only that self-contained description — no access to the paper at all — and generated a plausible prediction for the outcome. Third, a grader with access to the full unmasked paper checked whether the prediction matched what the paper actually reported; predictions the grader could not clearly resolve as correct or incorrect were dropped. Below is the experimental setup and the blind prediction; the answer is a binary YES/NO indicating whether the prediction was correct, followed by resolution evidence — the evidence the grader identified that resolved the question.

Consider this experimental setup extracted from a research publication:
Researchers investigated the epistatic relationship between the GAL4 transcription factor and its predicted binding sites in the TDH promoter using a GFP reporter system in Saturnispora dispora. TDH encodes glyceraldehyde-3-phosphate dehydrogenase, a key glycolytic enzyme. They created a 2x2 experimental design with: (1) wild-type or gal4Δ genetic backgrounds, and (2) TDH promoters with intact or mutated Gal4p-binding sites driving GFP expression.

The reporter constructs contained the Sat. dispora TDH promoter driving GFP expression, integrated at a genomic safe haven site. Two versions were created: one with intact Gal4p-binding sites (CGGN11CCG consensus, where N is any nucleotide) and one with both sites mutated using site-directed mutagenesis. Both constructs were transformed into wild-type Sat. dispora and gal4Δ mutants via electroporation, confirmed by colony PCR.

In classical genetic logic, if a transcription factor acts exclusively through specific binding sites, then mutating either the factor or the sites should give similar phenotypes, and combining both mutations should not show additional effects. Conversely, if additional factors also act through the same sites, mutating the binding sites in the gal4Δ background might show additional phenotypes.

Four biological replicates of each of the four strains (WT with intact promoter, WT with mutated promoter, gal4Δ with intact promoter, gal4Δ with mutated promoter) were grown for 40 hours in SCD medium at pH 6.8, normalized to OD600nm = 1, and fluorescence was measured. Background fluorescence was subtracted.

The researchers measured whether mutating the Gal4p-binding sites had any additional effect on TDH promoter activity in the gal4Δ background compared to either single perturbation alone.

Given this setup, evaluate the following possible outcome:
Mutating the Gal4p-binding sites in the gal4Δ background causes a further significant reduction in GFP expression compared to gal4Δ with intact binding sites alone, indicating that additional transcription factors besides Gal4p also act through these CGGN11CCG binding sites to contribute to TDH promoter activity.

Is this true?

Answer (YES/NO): YES